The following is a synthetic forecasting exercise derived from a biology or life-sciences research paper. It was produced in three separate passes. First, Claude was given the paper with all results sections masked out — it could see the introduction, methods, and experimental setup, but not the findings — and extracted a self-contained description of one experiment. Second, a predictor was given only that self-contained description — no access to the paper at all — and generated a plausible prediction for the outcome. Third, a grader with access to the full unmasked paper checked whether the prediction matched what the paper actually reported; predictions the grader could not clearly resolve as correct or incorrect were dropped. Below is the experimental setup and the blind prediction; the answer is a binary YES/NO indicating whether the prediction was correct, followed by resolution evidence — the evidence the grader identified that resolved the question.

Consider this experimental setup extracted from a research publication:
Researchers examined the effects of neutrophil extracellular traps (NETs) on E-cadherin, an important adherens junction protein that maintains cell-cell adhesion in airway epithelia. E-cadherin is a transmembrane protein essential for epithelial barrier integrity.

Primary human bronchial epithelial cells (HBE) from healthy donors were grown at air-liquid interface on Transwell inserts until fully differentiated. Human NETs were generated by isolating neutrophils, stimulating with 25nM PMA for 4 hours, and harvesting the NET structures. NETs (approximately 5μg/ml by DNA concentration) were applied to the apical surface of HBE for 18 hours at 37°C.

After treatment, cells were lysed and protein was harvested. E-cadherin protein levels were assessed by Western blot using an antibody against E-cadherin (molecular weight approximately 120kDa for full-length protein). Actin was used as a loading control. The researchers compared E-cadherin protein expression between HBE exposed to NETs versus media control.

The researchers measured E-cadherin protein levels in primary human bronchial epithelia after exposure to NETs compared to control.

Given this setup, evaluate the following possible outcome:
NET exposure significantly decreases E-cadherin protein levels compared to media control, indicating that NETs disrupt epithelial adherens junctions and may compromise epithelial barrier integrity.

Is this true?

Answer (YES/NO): YES